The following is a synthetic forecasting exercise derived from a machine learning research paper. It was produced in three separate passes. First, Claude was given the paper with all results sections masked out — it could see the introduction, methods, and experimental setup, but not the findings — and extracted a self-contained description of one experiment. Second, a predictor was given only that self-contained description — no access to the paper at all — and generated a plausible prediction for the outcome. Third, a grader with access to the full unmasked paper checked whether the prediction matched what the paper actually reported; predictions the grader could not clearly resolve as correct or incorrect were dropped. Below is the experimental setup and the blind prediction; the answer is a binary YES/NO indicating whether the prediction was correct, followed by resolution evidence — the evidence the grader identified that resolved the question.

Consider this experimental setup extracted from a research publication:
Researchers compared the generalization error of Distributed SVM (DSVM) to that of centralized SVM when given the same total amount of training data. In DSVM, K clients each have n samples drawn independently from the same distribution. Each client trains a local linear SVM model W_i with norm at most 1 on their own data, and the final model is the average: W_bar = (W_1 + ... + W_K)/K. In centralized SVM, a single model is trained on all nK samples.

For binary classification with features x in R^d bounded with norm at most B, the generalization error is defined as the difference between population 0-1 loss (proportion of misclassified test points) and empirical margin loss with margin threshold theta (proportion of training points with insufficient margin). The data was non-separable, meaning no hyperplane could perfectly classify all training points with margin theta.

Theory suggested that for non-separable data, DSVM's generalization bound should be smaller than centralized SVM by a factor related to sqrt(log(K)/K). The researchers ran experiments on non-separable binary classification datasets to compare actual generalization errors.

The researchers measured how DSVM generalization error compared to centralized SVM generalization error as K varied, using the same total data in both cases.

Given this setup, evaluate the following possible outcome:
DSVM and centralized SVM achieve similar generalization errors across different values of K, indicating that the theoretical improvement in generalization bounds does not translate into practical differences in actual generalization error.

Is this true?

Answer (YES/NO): NO